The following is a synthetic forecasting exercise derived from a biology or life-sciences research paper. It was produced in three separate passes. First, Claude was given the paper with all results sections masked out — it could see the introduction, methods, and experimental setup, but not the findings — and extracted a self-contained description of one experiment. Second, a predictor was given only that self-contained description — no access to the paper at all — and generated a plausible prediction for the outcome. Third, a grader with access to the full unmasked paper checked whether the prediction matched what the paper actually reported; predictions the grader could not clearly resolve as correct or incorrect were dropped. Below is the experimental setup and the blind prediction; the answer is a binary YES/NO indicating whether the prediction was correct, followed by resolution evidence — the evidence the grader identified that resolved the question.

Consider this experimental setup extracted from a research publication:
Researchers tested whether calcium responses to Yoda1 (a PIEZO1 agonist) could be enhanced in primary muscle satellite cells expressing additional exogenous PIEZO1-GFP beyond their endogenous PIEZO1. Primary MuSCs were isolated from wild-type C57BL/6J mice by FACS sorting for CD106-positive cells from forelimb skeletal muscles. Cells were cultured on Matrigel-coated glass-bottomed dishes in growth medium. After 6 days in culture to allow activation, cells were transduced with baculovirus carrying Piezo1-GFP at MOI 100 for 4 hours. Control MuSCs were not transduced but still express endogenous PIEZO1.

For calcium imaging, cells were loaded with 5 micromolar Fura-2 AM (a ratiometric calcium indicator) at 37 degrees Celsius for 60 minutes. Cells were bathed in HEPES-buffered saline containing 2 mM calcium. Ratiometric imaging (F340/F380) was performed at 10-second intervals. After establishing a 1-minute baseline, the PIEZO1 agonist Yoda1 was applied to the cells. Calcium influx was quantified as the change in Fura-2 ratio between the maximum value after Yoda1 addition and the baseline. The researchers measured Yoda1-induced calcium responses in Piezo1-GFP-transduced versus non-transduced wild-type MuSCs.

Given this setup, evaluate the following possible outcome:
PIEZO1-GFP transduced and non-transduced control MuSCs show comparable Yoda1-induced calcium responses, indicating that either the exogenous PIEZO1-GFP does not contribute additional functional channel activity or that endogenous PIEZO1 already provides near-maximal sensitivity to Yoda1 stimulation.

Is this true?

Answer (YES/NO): YES